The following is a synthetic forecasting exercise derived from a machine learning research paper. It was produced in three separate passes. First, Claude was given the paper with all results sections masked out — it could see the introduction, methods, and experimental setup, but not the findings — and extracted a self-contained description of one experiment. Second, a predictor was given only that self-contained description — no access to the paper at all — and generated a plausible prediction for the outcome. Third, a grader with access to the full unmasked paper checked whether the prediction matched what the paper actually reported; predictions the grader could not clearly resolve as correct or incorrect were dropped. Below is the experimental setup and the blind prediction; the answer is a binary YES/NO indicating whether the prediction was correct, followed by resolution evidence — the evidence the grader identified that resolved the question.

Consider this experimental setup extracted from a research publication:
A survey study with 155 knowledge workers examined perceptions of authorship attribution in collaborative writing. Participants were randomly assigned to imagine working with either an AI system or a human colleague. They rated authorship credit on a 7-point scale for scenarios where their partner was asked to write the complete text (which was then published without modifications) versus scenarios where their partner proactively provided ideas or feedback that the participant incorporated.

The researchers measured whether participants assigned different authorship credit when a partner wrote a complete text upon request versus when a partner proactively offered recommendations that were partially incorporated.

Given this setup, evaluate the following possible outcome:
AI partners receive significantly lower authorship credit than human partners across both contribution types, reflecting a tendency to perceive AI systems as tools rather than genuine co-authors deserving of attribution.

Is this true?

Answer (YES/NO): NO